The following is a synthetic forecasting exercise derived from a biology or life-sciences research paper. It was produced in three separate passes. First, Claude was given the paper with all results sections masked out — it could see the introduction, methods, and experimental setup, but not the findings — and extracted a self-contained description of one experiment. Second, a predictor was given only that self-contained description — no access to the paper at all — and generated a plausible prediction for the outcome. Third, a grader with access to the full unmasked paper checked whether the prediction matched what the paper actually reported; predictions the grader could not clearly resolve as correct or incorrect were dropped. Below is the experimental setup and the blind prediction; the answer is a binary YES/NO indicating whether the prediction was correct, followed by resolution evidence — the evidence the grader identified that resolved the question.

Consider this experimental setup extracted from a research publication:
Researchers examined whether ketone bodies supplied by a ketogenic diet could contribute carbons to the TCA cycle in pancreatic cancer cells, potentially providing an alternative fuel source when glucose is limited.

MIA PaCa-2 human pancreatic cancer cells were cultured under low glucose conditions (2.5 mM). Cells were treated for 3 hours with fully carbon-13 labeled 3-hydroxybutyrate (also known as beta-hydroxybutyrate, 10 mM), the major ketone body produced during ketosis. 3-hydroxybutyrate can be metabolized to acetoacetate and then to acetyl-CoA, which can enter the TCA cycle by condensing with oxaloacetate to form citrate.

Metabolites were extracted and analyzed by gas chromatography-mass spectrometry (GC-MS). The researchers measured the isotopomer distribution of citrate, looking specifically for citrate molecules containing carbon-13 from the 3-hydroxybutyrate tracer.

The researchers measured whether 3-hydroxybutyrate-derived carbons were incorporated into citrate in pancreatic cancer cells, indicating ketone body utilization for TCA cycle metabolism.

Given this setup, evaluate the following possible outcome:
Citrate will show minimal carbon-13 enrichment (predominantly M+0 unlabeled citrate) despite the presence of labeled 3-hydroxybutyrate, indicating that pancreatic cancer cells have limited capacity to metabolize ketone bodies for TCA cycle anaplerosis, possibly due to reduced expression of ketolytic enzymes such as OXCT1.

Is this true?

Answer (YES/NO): NO